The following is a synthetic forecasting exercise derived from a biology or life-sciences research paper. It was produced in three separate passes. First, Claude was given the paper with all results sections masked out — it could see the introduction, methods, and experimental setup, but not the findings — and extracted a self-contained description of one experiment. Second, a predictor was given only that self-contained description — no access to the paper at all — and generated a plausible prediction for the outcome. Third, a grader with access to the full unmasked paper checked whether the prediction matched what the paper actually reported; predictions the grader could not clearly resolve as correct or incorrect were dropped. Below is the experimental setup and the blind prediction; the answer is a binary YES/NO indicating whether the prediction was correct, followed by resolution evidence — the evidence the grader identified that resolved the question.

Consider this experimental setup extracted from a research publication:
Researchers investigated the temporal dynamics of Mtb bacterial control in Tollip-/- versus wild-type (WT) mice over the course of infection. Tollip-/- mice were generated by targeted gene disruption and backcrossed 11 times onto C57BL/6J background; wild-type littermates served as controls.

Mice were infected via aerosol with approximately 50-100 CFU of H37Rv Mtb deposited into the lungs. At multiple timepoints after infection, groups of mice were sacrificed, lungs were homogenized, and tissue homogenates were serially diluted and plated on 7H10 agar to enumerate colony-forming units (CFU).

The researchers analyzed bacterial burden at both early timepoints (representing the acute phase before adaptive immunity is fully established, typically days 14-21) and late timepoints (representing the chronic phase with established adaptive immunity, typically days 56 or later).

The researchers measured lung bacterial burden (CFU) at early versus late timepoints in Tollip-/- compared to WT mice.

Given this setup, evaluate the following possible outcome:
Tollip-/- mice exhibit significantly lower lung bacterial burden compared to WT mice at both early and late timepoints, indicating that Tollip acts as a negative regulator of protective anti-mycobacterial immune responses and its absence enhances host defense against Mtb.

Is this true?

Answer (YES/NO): NO